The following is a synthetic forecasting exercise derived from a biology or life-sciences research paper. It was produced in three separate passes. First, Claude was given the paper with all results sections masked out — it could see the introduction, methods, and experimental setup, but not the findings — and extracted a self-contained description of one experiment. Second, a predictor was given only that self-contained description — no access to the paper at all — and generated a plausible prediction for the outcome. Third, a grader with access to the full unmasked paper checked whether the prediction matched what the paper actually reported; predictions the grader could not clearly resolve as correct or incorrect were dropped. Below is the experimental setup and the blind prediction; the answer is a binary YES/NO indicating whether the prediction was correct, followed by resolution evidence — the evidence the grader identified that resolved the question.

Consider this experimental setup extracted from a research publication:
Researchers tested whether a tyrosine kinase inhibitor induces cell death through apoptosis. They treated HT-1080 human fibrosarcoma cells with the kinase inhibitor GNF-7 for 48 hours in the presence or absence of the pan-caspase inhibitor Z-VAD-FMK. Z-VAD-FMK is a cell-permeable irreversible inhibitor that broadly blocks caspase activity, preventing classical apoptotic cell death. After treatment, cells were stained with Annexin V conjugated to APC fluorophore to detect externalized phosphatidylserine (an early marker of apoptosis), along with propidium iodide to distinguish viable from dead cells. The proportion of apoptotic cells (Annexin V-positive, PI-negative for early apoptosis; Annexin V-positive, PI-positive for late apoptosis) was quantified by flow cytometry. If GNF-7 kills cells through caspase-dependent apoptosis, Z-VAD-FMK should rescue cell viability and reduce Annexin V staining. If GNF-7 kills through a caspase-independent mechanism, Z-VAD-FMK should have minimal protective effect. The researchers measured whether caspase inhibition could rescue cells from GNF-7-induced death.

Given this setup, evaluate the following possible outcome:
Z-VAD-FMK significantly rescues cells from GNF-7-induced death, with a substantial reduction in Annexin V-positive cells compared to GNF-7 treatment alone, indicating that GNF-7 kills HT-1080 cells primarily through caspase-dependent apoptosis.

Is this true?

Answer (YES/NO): YES